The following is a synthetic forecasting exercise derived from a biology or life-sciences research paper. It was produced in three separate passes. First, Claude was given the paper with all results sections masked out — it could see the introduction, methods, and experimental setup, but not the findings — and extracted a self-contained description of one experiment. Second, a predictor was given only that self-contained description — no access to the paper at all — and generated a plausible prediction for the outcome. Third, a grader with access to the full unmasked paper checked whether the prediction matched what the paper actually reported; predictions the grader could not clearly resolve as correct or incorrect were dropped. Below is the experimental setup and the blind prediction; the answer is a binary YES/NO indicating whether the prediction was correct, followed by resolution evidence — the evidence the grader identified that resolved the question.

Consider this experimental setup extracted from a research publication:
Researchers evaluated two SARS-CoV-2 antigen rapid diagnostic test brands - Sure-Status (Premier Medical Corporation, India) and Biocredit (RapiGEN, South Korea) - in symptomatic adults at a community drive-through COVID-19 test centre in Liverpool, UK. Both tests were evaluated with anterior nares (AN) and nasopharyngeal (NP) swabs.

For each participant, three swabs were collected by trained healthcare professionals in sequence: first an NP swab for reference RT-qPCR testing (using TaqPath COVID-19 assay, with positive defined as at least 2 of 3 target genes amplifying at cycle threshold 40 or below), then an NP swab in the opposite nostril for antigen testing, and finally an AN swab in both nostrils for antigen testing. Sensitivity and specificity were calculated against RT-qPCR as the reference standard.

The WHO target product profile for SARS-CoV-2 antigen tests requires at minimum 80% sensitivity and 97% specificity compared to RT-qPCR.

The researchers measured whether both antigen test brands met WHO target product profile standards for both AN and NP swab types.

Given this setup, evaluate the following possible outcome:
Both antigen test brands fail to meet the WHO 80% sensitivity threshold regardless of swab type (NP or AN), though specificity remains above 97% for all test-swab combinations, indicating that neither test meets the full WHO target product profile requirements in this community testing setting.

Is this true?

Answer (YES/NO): NO